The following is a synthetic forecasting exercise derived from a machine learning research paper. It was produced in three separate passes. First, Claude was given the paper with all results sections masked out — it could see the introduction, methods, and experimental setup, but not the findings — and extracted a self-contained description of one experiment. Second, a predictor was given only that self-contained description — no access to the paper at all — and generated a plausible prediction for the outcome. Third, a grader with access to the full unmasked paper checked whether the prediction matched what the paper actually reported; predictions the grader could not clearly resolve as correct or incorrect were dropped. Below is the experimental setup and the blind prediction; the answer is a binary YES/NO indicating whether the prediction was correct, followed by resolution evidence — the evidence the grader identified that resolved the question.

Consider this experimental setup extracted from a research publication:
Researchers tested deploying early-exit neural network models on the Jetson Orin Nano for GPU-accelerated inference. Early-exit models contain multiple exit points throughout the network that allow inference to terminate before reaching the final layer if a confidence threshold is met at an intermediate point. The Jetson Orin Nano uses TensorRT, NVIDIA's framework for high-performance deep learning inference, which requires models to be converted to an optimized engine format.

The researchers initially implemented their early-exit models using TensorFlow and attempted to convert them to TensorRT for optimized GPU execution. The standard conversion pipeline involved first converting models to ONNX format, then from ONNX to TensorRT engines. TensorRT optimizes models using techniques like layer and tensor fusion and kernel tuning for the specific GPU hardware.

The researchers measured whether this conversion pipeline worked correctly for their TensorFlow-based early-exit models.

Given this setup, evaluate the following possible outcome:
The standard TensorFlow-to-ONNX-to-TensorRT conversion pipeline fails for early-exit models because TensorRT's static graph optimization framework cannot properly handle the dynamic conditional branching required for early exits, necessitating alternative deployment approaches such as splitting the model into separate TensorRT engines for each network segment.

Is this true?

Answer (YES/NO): NO